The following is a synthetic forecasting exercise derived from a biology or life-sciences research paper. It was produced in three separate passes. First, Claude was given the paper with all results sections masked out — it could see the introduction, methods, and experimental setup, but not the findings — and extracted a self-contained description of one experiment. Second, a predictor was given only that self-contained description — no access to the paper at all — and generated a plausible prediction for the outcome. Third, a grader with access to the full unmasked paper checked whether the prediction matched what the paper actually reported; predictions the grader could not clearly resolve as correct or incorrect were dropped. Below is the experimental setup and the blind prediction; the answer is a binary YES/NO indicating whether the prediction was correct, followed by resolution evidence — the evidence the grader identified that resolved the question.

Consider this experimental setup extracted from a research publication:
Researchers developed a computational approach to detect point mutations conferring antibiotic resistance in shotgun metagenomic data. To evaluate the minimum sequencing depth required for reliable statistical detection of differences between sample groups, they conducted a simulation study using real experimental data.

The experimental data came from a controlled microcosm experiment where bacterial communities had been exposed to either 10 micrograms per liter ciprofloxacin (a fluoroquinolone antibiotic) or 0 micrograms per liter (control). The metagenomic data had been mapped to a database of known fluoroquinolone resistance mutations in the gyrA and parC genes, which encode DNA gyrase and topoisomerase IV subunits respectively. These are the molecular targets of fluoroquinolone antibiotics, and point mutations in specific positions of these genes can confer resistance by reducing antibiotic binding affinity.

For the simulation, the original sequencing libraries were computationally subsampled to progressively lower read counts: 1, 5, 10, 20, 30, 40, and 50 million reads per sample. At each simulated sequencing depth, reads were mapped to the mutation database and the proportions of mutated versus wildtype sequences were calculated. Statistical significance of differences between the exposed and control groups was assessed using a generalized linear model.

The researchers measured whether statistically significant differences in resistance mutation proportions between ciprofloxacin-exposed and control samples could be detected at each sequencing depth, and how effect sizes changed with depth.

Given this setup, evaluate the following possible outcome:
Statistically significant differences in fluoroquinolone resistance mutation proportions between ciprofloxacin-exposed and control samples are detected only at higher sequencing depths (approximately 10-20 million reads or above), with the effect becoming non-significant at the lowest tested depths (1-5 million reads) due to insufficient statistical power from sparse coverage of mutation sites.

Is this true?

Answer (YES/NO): NO